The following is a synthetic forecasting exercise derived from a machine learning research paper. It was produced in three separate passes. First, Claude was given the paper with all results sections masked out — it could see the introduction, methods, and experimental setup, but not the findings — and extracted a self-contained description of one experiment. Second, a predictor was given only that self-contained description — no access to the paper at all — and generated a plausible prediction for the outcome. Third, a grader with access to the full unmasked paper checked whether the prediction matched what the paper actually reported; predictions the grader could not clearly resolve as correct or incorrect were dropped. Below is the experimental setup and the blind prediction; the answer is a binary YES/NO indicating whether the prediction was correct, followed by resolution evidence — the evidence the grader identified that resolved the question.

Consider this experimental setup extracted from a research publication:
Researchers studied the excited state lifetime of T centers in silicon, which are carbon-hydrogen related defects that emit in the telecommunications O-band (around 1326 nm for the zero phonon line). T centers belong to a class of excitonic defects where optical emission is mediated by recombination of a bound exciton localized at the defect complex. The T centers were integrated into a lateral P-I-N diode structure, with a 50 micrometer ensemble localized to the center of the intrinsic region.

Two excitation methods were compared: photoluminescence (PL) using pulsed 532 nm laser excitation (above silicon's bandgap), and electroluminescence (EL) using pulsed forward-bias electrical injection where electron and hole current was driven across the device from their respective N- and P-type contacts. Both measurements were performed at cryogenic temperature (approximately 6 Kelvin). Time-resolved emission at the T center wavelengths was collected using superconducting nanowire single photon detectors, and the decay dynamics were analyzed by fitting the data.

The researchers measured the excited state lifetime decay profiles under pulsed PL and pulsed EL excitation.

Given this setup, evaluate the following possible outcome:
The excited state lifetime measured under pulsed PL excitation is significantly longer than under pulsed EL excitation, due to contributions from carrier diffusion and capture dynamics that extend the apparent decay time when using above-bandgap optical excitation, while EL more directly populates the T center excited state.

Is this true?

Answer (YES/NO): NO